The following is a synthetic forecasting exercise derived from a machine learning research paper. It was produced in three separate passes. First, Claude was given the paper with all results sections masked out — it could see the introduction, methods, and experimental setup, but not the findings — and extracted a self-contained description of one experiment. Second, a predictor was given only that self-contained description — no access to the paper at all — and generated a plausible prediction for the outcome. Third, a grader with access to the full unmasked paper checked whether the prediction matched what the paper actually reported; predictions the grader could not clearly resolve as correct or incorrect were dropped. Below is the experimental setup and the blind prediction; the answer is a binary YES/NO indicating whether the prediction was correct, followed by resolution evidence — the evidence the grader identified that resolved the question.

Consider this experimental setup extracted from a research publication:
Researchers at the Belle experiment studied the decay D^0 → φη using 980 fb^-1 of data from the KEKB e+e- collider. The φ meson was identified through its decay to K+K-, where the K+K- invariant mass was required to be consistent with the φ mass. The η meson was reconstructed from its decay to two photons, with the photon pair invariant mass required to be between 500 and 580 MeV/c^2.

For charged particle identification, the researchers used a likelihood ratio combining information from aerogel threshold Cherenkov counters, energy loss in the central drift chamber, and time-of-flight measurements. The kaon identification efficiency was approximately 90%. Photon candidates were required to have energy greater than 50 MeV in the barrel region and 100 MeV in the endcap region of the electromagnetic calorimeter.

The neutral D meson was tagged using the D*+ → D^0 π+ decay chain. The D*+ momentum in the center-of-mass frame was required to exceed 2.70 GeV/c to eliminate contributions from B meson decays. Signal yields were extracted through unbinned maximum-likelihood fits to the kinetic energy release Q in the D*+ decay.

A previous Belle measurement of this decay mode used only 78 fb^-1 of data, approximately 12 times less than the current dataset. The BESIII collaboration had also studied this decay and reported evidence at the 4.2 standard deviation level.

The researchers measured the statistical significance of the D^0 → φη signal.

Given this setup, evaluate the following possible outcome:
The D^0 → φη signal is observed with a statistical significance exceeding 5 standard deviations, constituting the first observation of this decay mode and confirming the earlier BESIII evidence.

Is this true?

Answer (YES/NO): YES